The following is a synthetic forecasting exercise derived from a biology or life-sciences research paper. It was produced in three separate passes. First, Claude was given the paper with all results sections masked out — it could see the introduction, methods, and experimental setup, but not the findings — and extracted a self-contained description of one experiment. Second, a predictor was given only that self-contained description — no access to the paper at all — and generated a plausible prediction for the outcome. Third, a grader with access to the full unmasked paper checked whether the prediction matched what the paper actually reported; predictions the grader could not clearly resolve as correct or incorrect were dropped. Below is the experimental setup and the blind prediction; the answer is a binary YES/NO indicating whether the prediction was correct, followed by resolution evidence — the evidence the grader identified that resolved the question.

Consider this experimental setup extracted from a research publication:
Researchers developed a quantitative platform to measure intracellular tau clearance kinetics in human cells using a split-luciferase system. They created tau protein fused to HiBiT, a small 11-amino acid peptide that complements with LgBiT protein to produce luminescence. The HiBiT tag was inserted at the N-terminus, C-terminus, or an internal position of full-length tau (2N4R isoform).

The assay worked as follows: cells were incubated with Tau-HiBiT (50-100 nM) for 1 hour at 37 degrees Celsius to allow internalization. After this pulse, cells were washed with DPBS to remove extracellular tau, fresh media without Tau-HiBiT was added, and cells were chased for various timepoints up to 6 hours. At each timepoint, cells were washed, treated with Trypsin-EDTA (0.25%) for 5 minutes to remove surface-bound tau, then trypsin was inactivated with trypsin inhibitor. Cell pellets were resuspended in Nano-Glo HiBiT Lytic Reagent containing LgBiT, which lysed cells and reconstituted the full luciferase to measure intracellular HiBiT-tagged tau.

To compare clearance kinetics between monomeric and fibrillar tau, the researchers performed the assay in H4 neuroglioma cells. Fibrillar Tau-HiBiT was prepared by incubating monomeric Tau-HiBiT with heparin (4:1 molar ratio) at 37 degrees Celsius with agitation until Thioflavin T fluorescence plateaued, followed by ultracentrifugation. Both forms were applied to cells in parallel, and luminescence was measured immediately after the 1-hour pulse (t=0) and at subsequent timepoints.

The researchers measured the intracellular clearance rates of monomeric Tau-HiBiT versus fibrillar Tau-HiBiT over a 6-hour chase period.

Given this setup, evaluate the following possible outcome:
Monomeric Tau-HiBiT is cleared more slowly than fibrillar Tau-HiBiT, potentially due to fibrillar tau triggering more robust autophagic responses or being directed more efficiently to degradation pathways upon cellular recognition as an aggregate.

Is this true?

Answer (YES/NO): NO